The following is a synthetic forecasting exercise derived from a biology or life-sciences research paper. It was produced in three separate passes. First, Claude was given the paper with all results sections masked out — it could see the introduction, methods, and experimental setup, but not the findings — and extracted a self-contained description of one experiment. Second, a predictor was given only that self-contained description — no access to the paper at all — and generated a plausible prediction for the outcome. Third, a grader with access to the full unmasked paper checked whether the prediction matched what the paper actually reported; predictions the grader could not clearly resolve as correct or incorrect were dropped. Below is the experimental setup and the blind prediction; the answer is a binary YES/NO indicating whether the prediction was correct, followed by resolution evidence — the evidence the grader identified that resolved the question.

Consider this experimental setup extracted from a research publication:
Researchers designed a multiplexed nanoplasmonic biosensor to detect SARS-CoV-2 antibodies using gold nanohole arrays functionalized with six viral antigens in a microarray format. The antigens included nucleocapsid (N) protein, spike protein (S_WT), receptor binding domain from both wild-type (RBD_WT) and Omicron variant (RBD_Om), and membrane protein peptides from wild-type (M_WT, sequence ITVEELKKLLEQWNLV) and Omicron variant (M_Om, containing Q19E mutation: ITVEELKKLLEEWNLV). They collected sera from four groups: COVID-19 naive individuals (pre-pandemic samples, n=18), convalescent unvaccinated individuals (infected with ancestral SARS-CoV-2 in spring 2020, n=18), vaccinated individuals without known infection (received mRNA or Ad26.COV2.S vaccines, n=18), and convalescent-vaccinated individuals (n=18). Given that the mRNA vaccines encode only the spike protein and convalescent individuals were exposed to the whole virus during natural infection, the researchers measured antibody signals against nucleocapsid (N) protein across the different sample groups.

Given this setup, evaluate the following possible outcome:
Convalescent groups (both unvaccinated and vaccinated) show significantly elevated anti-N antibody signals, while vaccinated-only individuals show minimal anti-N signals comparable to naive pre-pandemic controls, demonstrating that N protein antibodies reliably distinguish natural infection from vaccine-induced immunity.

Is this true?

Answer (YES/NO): NO